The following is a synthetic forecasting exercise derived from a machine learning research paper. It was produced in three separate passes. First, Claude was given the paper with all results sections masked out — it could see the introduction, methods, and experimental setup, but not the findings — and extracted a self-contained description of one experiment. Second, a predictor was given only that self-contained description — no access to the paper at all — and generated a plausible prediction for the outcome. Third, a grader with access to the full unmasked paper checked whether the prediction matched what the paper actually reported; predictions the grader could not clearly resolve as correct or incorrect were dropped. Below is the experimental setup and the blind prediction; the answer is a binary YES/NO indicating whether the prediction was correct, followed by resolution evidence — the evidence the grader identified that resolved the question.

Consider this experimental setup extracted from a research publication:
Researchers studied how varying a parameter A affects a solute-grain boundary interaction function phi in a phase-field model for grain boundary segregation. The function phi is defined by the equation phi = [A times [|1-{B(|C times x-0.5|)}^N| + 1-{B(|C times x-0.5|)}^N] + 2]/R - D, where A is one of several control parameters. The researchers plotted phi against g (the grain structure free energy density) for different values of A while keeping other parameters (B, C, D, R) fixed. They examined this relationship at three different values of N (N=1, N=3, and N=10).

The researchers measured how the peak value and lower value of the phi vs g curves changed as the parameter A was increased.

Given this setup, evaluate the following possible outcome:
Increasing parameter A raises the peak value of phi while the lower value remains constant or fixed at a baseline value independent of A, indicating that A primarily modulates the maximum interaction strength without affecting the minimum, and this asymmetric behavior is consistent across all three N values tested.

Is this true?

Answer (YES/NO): YES